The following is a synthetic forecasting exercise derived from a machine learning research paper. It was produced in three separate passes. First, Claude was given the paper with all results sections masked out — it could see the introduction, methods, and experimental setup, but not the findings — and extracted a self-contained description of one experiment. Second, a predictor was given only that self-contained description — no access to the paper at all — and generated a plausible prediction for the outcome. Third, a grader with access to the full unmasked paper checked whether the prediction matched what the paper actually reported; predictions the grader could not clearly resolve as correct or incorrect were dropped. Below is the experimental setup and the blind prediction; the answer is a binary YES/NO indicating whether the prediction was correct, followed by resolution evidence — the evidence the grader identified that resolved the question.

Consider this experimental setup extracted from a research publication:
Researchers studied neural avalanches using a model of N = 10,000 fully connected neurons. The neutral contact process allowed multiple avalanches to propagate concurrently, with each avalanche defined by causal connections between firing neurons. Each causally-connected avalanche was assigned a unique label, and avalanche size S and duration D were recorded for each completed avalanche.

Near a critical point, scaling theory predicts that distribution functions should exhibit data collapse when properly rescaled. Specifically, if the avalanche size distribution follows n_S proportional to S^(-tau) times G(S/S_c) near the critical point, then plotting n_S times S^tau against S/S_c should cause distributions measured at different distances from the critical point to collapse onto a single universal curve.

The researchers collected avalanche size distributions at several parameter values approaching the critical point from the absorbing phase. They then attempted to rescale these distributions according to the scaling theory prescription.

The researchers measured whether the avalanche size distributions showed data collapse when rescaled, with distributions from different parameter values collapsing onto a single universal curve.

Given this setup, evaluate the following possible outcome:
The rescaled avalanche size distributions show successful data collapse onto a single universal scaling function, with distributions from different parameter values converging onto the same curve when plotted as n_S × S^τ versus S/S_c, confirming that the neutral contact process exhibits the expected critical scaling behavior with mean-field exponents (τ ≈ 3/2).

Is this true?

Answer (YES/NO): YES